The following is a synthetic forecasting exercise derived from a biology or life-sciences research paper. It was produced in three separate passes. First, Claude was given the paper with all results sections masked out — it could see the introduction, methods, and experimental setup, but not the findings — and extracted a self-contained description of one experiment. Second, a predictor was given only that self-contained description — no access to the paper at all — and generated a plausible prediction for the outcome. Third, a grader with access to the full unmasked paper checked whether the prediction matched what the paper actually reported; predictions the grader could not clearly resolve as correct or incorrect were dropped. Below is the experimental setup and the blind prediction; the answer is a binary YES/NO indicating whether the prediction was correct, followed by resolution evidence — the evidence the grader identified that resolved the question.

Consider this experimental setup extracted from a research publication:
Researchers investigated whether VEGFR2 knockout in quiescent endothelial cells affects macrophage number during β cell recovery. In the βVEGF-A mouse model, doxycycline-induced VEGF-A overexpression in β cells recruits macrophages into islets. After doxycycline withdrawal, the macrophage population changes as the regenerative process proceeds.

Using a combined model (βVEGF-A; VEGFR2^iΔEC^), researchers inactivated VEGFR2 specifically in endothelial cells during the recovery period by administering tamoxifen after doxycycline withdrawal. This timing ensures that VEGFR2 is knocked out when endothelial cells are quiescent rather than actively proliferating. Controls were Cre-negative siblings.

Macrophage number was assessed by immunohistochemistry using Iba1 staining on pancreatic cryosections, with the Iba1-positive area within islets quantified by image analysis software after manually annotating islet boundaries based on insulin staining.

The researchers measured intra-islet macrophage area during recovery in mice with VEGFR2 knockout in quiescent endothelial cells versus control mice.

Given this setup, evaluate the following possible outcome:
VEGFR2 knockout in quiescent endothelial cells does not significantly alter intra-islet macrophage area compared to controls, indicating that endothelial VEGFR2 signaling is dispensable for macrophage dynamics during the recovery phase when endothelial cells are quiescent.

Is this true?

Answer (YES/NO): YES